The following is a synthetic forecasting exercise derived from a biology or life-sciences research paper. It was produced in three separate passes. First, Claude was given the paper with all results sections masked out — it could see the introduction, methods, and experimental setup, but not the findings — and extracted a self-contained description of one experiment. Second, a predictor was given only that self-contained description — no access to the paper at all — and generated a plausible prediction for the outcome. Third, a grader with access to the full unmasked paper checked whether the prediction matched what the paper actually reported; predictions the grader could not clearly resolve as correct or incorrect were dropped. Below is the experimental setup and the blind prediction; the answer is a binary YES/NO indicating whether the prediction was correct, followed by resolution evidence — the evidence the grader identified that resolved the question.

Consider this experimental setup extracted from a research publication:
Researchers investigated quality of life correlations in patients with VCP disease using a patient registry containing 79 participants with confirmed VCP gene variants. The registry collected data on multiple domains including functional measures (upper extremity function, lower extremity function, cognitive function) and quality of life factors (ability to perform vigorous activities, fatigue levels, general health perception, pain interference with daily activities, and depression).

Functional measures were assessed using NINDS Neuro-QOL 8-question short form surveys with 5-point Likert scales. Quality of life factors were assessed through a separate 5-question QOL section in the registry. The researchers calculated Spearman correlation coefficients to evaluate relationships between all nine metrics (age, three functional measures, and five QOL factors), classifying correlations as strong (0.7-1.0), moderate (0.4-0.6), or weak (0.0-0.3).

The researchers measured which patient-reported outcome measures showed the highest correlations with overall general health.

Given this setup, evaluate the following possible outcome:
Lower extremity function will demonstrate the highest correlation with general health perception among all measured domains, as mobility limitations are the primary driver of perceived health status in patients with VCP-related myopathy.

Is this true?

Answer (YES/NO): YES